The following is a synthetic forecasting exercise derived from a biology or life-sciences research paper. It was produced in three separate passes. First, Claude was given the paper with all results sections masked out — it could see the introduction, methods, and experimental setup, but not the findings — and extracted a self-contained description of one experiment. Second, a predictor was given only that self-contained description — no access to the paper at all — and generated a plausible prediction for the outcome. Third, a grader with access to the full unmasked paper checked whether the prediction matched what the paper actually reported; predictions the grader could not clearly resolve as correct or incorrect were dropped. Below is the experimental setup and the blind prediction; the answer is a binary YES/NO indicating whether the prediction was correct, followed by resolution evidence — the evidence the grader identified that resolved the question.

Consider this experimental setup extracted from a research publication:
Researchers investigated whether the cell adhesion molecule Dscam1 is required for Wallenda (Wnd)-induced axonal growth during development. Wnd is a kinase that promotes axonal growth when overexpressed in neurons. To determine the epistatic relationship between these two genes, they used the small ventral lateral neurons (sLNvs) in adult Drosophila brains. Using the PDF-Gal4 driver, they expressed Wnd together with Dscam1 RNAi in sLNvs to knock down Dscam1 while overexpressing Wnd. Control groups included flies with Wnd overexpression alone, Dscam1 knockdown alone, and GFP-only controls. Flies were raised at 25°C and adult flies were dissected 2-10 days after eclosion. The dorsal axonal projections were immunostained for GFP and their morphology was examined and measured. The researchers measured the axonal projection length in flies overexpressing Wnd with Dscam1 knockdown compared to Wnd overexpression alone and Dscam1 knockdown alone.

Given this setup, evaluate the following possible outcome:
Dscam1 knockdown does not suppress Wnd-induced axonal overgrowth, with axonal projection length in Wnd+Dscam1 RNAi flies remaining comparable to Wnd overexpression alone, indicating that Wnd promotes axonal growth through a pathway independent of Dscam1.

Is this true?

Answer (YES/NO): NO